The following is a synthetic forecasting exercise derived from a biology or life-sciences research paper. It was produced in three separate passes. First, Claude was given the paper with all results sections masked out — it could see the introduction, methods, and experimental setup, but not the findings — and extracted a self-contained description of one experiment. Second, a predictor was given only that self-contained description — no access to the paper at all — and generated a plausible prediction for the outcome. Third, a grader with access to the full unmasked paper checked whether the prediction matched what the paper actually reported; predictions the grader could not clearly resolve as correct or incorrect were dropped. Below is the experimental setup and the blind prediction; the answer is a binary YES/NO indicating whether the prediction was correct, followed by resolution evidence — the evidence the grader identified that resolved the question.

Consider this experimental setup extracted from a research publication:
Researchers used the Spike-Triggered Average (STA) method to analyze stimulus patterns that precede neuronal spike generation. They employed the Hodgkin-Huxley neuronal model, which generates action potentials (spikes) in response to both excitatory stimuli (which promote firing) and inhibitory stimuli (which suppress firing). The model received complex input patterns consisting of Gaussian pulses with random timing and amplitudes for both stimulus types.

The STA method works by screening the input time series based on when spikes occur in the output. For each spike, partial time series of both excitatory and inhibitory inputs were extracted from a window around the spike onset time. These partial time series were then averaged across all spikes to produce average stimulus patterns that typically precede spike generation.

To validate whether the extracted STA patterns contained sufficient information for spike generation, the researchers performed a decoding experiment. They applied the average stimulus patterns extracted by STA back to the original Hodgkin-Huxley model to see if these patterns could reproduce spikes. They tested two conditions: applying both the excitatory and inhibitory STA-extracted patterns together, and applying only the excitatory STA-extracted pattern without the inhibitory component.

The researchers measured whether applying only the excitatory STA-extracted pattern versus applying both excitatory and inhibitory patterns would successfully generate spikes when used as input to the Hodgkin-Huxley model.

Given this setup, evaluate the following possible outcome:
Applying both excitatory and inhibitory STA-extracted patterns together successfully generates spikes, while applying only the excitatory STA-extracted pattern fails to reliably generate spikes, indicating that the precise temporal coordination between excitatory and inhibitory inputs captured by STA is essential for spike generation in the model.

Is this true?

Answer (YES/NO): YES